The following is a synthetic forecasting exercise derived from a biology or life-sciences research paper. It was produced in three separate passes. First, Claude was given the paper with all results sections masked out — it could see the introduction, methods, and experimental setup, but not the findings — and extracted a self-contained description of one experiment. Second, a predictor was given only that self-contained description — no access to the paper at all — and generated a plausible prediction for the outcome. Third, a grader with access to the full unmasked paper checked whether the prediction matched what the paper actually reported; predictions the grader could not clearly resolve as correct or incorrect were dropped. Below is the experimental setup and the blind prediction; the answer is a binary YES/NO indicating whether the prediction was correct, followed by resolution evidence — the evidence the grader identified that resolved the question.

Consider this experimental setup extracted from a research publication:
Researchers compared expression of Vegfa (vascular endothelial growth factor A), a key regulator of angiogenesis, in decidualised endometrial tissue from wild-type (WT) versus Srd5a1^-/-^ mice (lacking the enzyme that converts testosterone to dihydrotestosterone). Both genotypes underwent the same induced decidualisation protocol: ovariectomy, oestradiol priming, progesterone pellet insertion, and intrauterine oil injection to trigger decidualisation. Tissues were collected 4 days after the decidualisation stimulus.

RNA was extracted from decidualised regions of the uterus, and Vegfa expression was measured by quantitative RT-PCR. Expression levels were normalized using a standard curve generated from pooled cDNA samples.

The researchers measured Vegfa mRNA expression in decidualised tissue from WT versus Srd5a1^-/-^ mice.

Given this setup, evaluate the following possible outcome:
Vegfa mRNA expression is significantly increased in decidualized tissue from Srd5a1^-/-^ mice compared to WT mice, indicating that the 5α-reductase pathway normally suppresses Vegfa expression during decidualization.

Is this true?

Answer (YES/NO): NO